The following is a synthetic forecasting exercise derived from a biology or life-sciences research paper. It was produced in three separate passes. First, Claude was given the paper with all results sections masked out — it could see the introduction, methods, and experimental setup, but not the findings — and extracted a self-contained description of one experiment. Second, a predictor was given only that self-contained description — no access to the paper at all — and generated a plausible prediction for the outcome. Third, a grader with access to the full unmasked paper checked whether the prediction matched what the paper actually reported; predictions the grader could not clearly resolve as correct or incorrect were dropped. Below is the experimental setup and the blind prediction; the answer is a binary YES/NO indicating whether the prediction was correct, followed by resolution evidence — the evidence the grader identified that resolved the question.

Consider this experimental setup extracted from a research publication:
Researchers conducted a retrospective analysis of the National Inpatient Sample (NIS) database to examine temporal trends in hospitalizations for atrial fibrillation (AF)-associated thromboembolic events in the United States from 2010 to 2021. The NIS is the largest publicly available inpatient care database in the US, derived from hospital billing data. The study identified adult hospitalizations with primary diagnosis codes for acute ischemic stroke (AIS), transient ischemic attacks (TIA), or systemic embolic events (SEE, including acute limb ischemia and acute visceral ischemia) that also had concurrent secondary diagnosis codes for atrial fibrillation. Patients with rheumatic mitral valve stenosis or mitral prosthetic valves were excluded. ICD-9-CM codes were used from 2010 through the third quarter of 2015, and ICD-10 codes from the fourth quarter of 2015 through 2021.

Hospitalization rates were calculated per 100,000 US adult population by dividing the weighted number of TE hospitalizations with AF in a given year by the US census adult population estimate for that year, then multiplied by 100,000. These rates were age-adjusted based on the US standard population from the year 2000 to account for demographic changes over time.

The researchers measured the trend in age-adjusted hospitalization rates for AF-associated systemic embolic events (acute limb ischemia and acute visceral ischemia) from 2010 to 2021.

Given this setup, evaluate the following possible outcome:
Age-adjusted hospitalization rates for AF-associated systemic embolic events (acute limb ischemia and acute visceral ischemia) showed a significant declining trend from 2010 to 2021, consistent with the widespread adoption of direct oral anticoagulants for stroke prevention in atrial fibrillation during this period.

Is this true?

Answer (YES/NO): YES